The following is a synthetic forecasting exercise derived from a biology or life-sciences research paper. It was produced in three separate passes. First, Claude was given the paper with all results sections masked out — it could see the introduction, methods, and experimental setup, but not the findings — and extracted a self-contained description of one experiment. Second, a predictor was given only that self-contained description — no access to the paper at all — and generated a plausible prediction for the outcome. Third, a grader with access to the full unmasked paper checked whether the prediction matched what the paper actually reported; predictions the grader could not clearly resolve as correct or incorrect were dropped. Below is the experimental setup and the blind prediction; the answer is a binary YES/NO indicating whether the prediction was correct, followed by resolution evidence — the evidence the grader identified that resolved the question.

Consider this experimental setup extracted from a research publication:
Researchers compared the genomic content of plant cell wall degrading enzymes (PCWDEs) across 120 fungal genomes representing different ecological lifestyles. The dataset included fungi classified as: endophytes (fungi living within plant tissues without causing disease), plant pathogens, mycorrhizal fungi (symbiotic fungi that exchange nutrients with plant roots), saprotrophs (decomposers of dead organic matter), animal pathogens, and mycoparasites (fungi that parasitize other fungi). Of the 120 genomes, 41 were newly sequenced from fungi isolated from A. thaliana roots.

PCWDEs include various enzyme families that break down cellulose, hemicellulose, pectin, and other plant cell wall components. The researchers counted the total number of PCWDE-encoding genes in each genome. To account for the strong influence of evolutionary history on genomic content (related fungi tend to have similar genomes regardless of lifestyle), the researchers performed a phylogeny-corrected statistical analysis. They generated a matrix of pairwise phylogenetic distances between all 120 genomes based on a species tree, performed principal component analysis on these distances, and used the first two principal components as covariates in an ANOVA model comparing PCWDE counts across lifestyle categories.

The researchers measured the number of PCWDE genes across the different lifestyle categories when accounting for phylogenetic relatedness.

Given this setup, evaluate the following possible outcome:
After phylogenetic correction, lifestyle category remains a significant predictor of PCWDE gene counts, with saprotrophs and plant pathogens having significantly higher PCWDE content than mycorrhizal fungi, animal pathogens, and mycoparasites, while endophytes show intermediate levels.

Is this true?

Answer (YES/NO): NO